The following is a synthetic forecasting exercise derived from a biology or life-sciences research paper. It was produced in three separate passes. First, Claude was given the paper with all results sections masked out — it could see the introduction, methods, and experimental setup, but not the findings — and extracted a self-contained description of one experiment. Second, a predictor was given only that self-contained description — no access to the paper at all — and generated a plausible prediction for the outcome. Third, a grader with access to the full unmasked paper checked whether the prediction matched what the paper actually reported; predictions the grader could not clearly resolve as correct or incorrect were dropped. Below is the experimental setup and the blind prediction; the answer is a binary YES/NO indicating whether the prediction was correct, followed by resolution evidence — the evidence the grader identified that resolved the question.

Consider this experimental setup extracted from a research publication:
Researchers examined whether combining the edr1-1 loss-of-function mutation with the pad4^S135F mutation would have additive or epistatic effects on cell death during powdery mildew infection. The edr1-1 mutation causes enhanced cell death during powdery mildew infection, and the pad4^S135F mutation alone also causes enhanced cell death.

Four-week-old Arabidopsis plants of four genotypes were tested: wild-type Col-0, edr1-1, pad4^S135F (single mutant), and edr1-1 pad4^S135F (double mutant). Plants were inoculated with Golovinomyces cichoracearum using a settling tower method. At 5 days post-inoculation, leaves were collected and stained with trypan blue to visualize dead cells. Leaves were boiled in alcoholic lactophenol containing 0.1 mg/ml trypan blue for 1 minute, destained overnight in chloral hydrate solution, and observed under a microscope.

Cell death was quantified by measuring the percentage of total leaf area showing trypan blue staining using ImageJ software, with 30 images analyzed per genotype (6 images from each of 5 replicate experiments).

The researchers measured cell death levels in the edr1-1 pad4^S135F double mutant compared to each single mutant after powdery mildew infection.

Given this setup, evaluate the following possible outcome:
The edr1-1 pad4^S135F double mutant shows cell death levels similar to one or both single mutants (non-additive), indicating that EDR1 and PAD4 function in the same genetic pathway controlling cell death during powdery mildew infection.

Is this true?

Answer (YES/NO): NO